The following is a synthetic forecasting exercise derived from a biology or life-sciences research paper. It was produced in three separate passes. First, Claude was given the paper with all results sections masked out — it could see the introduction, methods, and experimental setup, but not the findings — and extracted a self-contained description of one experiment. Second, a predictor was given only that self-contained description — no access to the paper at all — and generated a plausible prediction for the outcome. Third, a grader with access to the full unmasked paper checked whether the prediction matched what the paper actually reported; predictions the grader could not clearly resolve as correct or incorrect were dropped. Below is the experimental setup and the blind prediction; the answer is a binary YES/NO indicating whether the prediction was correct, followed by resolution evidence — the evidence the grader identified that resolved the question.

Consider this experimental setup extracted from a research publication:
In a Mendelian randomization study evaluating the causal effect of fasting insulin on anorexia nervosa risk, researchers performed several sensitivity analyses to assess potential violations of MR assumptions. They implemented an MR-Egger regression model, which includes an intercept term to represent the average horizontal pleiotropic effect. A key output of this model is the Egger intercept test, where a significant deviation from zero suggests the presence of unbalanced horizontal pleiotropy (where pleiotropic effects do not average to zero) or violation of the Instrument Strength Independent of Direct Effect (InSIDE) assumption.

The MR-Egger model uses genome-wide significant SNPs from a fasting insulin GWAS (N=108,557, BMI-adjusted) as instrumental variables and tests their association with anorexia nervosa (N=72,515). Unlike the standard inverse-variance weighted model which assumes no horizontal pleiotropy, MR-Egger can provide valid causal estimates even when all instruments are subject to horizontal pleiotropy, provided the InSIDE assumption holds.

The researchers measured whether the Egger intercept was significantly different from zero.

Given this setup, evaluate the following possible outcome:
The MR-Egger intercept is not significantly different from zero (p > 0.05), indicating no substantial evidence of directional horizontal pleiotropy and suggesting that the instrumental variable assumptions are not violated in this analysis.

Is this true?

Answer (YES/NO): YES